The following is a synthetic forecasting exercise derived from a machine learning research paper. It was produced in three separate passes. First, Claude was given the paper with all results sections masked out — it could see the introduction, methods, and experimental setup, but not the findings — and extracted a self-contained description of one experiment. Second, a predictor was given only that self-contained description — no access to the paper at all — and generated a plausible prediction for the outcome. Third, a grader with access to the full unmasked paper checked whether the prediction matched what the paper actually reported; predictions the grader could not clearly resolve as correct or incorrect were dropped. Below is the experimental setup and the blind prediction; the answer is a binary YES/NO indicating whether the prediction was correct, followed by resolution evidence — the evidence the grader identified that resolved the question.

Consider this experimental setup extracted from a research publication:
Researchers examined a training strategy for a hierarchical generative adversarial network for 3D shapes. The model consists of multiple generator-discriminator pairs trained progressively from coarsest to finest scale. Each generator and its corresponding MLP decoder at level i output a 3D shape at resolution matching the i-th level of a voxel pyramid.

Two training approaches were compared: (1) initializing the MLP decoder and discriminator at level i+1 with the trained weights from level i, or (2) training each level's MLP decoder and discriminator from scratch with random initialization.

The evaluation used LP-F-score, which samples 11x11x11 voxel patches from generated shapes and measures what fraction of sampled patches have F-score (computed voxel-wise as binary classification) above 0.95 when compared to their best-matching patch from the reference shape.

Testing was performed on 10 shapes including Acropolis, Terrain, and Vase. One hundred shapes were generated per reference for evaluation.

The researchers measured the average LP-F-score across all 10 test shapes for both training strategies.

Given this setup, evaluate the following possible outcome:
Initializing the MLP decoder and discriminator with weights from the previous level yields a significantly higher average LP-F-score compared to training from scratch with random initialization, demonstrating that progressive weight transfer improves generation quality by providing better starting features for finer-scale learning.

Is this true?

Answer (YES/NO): YES